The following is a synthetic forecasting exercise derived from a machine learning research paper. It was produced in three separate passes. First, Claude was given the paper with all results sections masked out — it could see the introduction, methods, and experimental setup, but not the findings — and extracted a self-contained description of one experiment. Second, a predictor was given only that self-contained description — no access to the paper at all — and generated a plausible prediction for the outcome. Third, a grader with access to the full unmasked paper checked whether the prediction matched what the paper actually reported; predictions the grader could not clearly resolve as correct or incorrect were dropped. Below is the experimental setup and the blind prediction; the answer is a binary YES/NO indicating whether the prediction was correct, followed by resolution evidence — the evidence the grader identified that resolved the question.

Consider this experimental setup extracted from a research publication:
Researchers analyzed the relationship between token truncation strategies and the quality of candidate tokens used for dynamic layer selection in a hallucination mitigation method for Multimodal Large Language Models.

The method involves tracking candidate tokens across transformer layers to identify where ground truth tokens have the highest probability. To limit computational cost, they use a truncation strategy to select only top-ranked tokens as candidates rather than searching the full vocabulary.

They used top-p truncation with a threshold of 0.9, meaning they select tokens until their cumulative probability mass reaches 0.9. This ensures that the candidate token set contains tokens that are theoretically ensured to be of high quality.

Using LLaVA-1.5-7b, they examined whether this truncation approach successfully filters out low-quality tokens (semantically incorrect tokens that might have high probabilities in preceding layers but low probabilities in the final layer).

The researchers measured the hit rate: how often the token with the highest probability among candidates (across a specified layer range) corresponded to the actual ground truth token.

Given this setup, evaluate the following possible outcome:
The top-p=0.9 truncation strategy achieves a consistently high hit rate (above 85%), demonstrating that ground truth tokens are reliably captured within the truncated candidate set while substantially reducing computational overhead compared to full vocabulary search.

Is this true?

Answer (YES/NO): NO